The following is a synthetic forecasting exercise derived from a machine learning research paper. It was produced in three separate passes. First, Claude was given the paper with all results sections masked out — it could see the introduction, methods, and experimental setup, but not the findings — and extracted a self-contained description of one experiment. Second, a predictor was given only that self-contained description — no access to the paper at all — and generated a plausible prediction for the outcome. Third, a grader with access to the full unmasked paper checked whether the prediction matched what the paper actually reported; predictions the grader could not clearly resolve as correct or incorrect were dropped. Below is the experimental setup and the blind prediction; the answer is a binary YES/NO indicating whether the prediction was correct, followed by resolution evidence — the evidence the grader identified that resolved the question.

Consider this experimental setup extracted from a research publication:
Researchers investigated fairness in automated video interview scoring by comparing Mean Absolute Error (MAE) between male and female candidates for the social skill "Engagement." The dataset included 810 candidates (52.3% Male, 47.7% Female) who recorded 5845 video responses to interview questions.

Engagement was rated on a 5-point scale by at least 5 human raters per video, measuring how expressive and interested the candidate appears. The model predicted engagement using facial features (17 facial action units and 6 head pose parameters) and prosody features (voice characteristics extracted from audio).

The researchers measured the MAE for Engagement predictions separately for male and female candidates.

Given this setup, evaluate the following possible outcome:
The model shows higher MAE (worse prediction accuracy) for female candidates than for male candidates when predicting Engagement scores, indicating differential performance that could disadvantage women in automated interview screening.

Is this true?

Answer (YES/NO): NO